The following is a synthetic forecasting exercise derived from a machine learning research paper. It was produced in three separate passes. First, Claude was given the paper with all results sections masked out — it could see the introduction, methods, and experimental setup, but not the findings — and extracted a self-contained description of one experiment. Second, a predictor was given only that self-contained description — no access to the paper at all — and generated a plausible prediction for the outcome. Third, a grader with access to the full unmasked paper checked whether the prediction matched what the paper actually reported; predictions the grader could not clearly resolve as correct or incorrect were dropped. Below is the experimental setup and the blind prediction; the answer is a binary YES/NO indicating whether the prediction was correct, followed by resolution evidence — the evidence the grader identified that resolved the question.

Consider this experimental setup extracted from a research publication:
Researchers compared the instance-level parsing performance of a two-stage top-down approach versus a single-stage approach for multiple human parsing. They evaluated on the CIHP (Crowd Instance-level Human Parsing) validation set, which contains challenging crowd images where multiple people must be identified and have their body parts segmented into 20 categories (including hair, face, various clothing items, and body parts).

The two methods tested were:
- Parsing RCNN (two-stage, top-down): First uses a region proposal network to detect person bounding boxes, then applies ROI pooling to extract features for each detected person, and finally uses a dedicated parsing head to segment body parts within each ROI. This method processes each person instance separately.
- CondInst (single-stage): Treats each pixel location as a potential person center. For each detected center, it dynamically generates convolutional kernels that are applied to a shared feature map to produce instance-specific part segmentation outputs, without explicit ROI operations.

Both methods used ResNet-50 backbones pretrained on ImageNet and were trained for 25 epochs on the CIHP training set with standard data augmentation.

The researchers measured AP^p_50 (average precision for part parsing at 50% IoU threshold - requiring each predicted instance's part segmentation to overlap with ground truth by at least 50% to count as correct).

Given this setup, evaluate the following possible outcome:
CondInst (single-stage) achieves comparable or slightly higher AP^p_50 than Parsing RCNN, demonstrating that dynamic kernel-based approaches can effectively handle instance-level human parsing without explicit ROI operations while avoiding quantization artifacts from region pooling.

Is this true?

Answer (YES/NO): NO